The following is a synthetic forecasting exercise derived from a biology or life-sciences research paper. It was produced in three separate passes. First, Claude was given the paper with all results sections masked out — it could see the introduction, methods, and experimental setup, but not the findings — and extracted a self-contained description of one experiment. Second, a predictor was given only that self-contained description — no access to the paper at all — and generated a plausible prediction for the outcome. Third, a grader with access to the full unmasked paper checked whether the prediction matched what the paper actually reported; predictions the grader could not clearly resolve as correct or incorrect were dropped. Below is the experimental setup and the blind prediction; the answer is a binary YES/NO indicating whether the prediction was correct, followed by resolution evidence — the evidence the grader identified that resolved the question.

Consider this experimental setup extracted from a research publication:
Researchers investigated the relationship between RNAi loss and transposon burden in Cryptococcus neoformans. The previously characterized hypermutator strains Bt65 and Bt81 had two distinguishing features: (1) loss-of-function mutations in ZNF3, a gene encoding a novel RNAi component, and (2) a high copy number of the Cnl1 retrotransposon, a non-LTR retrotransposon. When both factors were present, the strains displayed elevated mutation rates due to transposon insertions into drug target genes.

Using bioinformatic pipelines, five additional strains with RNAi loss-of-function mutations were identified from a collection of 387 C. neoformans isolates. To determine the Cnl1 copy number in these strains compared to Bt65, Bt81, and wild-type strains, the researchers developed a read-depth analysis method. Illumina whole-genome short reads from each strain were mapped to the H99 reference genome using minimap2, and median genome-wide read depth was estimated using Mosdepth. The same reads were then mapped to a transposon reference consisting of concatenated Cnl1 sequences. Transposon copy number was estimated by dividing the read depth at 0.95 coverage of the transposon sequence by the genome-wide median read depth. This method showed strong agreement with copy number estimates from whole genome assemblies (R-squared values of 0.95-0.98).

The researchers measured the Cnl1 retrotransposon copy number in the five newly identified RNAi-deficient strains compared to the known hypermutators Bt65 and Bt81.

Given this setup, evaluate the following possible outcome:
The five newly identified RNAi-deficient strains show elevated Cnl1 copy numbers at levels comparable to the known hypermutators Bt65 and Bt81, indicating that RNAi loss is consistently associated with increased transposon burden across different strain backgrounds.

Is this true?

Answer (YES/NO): NO